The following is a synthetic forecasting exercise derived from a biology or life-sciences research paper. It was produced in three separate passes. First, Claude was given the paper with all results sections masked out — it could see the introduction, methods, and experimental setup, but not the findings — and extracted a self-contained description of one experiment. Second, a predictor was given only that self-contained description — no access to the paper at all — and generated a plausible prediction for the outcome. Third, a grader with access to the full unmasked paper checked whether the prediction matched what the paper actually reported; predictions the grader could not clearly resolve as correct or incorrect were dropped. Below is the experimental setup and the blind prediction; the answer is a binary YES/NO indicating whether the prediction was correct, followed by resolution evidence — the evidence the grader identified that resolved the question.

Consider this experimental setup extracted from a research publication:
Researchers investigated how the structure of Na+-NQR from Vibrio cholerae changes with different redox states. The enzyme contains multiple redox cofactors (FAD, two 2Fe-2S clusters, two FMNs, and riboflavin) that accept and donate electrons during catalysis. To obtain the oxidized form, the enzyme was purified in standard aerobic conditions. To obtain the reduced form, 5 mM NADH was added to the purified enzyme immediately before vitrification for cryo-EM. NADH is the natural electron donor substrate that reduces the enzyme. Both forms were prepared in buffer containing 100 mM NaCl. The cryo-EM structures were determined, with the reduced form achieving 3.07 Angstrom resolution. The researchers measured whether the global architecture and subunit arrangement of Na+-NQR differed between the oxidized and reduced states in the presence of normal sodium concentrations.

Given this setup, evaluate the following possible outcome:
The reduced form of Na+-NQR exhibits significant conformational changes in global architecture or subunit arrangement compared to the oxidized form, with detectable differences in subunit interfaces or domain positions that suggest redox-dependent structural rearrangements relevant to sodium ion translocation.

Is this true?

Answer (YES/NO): NO